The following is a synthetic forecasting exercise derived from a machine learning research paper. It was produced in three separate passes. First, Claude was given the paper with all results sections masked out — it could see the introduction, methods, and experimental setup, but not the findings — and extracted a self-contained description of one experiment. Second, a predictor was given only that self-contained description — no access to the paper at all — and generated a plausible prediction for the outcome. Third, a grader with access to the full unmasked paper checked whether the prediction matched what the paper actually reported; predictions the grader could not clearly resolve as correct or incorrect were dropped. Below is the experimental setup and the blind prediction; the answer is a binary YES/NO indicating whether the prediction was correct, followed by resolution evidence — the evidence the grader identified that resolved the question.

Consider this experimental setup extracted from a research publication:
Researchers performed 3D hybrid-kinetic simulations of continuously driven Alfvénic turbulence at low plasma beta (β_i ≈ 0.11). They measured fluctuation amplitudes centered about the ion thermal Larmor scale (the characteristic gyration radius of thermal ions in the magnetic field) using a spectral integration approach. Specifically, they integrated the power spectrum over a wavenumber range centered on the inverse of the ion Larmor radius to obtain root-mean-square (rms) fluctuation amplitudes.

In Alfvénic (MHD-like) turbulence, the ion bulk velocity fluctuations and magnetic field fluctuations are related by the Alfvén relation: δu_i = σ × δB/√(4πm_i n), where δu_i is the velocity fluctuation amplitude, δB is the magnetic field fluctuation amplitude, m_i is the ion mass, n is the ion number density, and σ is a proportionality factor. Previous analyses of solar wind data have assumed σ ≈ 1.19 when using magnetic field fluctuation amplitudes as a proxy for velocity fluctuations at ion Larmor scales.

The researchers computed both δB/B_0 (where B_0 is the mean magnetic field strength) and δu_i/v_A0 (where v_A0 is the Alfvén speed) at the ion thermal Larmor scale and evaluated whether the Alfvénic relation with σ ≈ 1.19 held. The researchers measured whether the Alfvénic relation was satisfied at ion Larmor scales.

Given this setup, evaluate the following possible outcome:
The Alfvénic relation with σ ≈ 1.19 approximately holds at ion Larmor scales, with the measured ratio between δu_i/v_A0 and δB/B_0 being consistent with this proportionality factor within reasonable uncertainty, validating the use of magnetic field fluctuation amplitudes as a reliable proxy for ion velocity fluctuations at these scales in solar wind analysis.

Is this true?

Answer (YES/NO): NO